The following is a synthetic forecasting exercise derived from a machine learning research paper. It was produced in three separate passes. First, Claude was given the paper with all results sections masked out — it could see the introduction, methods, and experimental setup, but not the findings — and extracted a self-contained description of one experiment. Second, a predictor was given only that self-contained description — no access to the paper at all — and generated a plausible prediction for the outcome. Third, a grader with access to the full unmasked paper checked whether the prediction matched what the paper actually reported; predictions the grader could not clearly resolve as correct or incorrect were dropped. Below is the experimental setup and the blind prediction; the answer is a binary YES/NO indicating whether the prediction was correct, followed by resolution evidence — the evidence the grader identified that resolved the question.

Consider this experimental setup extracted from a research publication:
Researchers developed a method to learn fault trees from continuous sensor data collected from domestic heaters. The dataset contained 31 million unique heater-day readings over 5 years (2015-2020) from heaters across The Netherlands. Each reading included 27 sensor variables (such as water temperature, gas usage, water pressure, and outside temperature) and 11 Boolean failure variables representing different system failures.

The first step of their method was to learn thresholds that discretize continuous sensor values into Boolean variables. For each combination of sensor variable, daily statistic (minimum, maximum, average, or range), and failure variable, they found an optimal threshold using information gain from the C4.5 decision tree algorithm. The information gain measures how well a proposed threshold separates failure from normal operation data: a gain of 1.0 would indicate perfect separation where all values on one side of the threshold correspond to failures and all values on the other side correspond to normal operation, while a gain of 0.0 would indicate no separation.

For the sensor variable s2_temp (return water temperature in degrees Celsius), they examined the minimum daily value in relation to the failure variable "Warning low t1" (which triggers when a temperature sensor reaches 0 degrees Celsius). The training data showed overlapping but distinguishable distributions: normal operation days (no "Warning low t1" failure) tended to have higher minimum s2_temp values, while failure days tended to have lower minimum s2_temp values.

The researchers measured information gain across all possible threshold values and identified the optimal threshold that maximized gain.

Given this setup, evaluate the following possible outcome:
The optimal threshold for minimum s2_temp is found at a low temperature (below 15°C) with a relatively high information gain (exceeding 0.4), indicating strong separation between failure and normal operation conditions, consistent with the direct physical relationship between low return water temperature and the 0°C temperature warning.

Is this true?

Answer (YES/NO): NO